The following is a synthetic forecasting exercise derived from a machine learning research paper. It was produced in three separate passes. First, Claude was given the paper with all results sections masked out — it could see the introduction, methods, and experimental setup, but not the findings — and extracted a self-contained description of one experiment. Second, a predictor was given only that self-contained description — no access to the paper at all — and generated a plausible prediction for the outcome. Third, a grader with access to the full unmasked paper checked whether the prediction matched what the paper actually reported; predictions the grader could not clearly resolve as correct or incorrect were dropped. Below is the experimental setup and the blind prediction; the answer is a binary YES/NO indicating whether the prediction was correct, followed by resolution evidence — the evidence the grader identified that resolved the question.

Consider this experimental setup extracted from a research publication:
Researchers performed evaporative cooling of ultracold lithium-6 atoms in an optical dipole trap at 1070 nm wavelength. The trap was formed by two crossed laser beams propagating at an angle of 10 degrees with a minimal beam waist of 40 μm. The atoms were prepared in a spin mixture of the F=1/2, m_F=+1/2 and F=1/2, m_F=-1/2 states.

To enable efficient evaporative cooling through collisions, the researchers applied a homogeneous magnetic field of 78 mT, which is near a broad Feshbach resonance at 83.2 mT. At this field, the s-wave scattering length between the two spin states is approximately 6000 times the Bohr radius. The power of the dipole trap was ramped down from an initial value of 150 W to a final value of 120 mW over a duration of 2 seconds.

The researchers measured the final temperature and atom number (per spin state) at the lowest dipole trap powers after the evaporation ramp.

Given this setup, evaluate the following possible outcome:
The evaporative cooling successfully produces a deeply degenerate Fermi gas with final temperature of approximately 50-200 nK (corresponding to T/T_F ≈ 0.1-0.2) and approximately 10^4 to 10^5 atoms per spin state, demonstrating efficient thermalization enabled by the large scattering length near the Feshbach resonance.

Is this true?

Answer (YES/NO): YES